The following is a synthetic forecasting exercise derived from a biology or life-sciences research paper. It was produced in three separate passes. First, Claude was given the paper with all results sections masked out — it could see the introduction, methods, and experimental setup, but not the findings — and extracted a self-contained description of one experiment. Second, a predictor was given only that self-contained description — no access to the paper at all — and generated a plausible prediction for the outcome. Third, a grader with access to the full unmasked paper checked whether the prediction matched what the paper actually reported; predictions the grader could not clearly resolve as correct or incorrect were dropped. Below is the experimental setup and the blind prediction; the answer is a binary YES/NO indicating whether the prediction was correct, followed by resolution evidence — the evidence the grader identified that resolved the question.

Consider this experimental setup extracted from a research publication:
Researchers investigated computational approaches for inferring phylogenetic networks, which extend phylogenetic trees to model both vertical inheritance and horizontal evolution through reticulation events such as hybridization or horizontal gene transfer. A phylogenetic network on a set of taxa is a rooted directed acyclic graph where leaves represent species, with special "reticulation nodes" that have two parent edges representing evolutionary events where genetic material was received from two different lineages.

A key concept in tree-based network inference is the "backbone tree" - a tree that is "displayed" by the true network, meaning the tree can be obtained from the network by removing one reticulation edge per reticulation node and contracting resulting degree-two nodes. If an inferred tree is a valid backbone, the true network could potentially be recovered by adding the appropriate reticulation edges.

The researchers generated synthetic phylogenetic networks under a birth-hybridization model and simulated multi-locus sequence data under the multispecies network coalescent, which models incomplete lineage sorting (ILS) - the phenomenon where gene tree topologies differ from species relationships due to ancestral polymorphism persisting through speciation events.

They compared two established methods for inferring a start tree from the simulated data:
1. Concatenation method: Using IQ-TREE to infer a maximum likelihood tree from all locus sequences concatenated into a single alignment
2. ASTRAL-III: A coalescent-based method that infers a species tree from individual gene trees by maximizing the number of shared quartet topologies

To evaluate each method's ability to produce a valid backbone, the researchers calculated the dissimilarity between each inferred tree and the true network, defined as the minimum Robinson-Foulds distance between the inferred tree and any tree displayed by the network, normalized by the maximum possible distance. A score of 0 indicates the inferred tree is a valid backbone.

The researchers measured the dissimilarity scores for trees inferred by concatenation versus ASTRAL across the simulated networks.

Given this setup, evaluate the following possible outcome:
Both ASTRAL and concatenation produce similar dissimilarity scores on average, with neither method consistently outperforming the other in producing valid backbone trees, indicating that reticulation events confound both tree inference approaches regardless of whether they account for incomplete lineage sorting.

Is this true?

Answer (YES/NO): NO